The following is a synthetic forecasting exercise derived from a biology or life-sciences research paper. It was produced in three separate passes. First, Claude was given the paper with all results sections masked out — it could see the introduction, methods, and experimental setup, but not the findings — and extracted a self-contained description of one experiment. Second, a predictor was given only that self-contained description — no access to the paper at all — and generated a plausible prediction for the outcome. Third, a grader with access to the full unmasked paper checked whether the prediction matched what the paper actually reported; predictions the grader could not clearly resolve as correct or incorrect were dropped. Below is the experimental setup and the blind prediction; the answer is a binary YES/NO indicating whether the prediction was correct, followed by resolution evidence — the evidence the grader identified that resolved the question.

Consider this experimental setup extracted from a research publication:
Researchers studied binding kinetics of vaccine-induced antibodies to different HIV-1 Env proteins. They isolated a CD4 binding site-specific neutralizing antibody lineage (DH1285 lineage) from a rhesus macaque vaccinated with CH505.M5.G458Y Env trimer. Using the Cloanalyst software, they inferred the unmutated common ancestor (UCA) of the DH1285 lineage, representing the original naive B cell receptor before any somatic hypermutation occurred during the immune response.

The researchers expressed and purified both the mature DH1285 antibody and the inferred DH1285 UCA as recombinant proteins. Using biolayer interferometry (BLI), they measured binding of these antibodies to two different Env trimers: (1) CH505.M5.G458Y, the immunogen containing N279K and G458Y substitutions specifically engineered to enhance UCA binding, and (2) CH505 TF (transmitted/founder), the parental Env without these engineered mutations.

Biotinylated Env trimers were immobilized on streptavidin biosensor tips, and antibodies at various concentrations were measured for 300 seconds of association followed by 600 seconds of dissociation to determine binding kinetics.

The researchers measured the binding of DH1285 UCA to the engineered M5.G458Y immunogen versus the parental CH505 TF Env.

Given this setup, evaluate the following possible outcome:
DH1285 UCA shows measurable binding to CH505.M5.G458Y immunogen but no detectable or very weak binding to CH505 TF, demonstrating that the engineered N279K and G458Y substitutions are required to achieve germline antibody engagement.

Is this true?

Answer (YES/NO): YES